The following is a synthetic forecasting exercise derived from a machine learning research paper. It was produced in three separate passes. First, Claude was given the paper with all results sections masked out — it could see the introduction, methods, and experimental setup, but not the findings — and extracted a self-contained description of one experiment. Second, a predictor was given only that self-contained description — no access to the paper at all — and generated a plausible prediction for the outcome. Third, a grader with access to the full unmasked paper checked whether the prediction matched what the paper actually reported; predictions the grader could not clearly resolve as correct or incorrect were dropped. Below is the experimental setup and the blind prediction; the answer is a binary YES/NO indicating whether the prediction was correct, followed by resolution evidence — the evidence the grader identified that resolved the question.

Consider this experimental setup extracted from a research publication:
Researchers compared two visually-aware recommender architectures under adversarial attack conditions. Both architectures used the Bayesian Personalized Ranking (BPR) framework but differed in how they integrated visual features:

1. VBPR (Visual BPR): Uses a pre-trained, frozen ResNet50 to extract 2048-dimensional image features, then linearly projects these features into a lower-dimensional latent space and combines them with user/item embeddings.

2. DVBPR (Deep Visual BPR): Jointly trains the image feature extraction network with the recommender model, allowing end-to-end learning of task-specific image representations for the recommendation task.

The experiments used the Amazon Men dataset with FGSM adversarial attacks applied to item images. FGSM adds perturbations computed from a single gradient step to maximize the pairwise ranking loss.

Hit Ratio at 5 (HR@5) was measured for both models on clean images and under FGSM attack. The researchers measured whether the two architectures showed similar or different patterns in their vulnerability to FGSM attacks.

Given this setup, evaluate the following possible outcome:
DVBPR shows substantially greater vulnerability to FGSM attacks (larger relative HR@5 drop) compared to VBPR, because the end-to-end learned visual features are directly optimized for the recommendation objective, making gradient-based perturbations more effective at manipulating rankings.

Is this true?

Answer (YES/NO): NO